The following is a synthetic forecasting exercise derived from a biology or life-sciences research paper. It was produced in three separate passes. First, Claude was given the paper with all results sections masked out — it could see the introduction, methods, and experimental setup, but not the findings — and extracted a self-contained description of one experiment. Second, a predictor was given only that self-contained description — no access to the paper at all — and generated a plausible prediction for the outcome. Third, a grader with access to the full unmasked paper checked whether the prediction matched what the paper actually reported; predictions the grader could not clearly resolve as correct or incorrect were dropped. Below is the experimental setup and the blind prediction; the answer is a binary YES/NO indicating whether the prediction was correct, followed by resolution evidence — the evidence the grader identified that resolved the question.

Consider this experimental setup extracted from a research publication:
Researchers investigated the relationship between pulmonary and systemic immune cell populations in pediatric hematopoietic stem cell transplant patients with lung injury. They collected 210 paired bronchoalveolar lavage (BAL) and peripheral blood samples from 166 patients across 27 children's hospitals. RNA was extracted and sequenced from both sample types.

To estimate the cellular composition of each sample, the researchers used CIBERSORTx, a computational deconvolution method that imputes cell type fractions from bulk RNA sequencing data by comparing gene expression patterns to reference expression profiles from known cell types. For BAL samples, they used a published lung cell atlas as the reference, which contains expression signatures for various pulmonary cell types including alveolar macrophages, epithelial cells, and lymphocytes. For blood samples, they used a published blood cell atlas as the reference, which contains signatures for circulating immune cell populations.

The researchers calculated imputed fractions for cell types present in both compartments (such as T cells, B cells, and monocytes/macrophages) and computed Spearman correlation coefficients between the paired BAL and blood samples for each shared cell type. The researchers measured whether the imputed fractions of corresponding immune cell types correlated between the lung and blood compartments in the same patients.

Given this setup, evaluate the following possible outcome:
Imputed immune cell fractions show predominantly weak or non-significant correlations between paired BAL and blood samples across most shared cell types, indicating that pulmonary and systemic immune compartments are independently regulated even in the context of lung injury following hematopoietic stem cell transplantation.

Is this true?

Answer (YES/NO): YES